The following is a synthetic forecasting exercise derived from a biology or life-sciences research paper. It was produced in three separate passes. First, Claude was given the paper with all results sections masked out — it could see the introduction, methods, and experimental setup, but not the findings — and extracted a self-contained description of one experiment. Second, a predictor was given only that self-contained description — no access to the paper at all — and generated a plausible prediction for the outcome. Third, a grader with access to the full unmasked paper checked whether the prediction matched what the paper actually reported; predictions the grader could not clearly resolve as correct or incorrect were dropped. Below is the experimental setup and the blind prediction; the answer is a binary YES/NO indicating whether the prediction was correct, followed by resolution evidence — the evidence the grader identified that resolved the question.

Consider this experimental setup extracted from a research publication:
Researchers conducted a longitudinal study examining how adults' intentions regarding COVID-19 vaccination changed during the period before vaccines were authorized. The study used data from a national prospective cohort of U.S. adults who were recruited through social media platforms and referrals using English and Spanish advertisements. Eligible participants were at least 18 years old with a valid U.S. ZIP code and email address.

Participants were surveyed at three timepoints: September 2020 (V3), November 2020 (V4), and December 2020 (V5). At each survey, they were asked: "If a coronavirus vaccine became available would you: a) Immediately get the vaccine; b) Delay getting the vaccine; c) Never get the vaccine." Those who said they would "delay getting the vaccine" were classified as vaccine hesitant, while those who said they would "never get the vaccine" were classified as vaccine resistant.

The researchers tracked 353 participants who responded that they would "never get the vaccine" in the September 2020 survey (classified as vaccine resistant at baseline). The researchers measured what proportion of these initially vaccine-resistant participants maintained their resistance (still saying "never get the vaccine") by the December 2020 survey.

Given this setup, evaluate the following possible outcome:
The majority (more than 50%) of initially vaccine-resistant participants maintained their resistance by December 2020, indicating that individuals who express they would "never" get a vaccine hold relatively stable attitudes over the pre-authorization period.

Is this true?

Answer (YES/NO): NO